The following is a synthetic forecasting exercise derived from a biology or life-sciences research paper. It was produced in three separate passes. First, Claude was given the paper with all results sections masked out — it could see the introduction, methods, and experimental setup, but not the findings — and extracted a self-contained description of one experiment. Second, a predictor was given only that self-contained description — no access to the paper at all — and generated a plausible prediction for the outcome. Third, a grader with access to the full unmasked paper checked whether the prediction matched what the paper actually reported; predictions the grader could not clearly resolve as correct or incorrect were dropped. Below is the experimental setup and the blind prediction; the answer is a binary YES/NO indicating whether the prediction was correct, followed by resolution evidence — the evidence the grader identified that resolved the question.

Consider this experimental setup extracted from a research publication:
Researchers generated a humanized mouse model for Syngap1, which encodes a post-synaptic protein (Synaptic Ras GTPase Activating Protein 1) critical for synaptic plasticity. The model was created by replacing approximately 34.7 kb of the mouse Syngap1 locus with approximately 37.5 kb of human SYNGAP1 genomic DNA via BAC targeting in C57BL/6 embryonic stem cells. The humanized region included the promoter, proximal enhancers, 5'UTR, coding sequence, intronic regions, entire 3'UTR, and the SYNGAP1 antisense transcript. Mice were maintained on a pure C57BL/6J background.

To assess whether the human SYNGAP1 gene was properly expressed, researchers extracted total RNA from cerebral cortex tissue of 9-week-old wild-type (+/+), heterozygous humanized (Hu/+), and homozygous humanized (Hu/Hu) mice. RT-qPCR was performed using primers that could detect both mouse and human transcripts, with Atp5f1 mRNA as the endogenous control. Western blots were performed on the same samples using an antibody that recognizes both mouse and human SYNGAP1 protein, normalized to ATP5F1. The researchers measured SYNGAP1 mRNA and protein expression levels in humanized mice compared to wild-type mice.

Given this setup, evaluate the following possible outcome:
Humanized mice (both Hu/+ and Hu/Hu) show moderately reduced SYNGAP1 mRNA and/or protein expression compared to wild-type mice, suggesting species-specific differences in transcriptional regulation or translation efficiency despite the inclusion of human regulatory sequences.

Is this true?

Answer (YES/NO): NO